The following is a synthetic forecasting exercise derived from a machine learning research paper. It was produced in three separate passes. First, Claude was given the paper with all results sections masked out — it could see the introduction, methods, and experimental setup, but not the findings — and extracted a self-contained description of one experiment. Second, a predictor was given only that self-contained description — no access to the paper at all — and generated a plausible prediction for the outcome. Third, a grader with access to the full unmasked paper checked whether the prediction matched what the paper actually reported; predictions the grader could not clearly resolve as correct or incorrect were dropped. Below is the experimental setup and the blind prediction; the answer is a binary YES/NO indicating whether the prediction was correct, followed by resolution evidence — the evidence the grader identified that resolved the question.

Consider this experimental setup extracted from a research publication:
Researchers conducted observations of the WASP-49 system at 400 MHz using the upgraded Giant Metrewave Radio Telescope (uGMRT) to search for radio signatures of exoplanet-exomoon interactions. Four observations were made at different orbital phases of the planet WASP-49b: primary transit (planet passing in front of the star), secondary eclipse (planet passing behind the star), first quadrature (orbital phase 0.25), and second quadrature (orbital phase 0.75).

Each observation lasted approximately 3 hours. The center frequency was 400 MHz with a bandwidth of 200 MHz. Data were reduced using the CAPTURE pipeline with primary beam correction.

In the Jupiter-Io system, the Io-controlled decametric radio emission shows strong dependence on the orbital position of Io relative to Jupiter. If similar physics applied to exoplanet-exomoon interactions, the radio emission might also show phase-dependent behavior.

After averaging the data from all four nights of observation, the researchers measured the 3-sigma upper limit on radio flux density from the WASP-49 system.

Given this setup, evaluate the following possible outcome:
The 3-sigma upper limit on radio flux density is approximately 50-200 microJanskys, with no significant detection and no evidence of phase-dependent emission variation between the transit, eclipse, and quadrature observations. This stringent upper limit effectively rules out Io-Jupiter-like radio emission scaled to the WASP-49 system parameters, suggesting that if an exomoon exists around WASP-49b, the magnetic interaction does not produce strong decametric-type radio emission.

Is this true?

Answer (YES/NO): NO